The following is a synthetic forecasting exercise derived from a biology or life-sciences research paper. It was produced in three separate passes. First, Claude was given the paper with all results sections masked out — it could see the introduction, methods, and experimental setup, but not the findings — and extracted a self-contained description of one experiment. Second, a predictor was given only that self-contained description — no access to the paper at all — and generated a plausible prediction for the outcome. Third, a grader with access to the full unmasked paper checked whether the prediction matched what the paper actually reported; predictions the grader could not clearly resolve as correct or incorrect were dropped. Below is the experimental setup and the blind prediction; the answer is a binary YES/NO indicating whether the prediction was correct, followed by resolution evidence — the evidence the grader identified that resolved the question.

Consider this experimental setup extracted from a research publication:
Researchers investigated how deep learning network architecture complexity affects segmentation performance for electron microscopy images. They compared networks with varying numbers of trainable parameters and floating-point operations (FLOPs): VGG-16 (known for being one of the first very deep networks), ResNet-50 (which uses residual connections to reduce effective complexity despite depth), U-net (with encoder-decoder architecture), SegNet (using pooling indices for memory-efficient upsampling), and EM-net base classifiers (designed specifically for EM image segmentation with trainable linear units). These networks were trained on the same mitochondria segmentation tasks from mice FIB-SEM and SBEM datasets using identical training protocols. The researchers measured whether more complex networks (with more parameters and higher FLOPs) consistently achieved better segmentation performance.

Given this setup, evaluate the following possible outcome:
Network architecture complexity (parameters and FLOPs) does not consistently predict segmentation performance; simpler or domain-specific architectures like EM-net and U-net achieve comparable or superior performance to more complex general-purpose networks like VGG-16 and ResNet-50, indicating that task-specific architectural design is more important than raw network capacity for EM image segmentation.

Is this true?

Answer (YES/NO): YES